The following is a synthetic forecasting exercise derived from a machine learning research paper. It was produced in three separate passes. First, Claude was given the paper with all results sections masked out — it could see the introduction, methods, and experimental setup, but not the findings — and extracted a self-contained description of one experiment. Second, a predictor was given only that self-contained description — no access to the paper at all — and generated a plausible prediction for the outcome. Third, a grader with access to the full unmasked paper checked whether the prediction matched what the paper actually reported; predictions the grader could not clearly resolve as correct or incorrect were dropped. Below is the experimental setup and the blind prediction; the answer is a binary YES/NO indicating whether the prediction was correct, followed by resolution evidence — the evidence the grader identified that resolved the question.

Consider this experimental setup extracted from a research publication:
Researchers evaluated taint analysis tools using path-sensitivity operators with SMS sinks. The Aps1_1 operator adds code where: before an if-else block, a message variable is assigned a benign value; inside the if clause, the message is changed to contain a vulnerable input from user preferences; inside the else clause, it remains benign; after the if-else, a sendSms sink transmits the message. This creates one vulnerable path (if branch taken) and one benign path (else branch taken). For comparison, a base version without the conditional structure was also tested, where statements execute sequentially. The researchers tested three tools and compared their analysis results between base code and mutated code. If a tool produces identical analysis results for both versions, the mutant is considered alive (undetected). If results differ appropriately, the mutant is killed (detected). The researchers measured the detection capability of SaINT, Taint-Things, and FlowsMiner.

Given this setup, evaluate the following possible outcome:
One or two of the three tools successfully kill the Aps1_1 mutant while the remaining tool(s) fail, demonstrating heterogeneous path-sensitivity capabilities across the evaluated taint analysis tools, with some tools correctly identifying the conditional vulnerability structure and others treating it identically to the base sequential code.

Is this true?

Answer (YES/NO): YES